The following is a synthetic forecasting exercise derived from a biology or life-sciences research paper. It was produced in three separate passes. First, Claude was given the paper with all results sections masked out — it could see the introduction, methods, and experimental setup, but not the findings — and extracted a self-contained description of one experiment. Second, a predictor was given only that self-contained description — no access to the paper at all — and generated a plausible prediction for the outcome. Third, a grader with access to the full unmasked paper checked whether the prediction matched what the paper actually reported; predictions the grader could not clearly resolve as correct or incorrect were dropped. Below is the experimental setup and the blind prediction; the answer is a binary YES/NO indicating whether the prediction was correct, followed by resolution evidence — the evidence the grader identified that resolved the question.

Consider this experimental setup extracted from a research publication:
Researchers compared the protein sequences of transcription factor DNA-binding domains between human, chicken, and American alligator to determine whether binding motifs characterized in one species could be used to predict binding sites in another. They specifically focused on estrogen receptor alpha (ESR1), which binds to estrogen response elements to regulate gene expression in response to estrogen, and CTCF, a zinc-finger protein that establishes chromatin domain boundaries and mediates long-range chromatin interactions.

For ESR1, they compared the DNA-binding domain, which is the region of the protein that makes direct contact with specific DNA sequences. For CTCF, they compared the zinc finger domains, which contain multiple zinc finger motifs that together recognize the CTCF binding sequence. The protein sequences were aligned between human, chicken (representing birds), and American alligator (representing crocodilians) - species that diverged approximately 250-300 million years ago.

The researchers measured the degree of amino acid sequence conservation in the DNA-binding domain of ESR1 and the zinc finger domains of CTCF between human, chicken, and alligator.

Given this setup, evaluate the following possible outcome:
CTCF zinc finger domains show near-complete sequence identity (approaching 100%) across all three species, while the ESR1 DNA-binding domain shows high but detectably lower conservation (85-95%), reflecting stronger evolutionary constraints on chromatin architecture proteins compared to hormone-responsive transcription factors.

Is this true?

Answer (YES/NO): NO